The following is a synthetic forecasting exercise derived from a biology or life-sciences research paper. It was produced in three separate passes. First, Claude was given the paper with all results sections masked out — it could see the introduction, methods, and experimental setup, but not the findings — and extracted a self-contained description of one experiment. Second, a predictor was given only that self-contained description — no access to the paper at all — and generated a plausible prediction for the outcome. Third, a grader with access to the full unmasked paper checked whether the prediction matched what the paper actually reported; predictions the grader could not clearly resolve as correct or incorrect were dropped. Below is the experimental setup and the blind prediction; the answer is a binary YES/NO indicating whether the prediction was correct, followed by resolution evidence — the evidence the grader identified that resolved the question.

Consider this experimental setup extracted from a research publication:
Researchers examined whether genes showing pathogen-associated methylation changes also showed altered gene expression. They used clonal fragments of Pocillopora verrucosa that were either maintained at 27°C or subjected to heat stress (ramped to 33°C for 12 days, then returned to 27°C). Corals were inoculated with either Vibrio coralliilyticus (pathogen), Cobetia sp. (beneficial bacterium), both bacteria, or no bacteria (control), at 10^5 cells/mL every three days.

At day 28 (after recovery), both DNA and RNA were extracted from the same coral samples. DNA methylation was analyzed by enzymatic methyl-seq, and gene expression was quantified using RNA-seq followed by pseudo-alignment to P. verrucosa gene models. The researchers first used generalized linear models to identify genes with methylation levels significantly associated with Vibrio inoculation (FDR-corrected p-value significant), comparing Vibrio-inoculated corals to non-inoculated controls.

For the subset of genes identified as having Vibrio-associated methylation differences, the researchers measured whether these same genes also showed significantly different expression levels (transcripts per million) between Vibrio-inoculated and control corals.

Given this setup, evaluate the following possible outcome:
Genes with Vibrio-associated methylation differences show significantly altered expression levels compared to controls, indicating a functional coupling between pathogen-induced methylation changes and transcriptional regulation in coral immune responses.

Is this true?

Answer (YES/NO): NO